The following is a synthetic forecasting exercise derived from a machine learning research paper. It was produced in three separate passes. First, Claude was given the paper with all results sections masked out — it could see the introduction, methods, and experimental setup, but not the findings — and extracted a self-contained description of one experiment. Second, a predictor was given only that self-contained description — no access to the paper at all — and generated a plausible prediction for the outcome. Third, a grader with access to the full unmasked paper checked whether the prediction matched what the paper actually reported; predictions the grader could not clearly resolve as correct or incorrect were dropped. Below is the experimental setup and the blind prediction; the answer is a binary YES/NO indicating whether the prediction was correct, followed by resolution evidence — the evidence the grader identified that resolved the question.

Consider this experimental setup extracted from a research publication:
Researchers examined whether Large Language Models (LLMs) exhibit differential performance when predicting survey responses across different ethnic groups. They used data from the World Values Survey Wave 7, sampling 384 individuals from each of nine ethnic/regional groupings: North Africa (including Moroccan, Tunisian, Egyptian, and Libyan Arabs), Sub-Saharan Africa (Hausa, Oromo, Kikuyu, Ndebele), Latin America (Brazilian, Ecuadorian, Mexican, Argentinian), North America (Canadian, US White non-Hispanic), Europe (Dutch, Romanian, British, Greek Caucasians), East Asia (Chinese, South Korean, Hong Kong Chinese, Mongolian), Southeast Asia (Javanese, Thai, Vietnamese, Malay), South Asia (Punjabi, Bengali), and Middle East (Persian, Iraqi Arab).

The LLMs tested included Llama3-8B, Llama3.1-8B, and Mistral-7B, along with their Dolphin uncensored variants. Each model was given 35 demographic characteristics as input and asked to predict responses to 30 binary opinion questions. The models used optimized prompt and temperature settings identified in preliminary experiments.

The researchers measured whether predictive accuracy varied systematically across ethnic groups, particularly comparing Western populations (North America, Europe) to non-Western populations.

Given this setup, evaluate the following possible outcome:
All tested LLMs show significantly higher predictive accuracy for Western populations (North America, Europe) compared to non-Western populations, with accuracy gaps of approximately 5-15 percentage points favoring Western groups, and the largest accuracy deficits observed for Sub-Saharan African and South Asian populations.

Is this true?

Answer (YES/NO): NO